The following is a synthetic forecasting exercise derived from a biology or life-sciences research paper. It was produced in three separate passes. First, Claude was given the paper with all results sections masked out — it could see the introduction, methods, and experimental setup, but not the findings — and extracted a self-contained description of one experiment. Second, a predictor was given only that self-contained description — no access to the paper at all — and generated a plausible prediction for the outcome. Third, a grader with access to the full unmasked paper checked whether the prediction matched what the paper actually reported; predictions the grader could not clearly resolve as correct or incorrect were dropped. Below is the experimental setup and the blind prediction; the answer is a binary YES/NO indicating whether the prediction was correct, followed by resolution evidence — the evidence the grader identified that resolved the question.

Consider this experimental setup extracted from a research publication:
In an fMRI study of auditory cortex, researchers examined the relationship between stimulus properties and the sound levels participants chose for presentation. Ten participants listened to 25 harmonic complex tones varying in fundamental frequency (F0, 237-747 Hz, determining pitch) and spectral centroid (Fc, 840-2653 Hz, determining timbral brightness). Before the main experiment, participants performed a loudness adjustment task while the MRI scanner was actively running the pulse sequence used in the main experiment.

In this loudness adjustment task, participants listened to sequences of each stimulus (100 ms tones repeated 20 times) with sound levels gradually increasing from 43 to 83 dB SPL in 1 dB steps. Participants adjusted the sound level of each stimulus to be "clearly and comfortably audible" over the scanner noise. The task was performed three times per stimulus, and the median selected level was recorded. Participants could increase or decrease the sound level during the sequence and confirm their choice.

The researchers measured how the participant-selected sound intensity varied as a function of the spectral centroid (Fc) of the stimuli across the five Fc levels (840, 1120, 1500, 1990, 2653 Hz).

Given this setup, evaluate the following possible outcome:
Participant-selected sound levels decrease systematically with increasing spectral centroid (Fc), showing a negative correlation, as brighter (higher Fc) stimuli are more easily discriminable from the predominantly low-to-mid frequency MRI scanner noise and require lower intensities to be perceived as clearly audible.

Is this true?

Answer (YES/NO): YES